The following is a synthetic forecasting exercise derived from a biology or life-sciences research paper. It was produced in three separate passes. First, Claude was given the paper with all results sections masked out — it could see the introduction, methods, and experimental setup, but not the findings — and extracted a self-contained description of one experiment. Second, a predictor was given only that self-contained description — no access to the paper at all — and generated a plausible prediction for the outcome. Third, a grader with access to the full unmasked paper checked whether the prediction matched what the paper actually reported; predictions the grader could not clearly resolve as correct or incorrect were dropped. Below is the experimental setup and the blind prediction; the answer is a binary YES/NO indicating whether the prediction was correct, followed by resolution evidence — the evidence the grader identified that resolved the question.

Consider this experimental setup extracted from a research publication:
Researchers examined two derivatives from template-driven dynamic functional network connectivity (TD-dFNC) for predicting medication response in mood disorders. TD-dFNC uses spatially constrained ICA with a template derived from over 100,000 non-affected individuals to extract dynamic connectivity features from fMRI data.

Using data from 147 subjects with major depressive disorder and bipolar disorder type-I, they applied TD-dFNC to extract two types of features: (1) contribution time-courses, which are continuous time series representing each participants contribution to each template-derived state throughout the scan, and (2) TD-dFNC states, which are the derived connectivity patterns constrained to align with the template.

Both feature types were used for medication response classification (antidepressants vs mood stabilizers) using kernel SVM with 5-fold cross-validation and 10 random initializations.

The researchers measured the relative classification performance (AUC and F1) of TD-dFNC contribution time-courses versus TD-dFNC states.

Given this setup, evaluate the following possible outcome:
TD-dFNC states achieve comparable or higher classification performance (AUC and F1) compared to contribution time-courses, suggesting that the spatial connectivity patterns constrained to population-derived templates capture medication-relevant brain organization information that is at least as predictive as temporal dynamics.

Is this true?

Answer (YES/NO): YES